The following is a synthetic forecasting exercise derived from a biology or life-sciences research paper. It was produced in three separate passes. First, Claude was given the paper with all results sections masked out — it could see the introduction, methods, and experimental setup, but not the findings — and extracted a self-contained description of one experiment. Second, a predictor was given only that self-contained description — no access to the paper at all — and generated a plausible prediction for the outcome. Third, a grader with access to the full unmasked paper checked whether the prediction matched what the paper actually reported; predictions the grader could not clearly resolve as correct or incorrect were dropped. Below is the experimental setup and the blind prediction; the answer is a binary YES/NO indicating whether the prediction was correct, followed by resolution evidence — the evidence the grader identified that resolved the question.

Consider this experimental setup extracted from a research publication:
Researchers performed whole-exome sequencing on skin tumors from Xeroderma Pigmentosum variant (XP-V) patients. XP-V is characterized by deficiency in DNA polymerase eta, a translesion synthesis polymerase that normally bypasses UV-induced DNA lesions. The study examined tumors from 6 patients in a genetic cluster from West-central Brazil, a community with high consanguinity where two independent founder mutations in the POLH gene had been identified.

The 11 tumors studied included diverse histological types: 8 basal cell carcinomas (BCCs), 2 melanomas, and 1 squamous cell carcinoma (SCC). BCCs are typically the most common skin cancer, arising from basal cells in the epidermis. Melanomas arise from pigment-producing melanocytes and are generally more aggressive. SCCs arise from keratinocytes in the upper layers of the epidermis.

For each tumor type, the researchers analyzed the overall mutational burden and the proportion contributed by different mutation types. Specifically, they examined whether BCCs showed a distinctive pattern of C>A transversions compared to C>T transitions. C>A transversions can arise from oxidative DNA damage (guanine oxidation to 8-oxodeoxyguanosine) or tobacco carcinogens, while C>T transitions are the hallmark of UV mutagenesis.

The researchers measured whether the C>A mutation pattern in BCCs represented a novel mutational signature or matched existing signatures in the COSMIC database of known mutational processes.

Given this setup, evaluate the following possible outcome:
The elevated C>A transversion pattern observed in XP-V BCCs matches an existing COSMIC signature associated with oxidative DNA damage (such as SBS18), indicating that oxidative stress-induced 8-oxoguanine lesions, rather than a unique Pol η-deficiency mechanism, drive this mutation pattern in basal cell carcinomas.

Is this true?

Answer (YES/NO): NO